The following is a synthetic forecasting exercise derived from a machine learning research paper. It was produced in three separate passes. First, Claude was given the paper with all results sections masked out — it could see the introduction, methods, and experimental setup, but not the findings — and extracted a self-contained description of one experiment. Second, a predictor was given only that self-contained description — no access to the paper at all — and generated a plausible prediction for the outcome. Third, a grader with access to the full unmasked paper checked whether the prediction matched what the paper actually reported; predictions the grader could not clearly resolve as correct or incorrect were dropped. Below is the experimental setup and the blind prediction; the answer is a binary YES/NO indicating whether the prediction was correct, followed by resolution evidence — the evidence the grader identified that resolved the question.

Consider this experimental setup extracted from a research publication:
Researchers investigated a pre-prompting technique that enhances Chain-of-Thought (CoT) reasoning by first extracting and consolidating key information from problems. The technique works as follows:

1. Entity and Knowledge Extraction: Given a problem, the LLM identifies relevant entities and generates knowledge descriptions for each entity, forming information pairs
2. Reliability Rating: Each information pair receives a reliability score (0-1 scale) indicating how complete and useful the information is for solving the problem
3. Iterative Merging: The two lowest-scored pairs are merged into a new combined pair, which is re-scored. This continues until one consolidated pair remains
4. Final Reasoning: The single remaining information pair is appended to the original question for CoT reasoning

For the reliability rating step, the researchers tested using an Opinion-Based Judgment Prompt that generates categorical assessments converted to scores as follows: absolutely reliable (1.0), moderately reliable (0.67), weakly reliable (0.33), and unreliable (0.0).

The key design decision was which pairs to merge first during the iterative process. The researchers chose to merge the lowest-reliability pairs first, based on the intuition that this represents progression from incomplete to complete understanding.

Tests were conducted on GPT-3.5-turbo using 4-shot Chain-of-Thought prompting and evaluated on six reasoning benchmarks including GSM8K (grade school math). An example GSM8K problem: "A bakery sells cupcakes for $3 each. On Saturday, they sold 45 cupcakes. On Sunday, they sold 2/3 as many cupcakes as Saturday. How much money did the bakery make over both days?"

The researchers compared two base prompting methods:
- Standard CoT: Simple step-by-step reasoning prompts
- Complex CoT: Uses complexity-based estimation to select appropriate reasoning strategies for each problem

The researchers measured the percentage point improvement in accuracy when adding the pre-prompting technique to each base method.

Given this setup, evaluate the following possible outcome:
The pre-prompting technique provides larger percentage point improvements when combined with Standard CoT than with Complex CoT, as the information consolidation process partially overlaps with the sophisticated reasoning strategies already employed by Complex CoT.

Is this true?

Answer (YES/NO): YES